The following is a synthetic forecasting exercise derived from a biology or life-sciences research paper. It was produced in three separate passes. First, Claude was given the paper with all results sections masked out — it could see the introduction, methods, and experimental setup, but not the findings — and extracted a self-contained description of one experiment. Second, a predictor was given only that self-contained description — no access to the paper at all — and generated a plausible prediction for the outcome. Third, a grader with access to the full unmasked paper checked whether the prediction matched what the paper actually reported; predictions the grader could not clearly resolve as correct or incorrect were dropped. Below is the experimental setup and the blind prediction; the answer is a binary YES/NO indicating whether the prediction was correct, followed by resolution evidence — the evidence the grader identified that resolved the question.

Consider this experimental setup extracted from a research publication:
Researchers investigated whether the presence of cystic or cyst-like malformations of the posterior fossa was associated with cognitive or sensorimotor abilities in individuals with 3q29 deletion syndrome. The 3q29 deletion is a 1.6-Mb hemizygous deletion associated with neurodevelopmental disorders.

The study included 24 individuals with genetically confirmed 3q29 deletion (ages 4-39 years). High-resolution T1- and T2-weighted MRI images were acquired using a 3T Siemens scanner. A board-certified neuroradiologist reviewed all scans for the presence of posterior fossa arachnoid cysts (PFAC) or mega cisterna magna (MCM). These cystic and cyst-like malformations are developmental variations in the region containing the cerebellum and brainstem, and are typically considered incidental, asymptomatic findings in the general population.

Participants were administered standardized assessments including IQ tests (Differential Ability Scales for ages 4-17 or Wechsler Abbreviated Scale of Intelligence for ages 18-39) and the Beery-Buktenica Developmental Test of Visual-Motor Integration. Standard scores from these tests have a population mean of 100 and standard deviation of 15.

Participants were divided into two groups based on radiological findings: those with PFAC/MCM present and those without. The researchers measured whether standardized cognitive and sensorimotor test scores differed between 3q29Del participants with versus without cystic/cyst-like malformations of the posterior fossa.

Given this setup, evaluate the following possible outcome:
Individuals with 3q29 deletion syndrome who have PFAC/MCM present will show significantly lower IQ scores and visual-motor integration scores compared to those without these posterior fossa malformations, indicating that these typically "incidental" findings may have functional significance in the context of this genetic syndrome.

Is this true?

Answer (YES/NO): NO